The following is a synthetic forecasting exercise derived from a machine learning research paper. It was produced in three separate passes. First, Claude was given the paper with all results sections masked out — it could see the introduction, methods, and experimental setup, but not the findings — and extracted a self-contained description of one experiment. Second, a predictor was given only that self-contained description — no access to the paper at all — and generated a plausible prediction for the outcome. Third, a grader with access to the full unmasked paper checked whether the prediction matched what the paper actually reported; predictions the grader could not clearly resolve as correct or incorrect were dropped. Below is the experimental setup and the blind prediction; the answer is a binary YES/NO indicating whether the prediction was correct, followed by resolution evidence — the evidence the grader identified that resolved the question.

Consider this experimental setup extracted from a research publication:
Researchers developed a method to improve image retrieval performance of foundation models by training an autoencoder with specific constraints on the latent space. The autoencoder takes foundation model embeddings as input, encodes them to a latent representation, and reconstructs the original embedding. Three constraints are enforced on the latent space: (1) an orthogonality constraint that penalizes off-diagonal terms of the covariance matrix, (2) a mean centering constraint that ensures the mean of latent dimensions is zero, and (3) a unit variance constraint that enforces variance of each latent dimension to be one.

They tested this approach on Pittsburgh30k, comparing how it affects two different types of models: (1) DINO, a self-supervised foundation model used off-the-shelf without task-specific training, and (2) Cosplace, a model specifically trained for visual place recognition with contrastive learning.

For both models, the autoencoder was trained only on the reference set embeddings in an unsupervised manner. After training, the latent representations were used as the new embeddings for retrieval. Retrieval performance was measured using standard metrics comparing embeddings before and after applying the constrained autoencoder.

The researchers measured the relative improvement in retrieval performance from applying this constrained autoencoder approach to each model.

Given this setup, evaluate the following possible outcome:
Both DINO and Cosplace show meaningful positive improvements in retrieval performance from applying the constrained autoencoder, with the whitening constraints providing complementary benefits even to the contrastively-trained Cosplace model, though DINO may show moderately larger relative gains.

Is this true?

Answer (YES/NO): NO